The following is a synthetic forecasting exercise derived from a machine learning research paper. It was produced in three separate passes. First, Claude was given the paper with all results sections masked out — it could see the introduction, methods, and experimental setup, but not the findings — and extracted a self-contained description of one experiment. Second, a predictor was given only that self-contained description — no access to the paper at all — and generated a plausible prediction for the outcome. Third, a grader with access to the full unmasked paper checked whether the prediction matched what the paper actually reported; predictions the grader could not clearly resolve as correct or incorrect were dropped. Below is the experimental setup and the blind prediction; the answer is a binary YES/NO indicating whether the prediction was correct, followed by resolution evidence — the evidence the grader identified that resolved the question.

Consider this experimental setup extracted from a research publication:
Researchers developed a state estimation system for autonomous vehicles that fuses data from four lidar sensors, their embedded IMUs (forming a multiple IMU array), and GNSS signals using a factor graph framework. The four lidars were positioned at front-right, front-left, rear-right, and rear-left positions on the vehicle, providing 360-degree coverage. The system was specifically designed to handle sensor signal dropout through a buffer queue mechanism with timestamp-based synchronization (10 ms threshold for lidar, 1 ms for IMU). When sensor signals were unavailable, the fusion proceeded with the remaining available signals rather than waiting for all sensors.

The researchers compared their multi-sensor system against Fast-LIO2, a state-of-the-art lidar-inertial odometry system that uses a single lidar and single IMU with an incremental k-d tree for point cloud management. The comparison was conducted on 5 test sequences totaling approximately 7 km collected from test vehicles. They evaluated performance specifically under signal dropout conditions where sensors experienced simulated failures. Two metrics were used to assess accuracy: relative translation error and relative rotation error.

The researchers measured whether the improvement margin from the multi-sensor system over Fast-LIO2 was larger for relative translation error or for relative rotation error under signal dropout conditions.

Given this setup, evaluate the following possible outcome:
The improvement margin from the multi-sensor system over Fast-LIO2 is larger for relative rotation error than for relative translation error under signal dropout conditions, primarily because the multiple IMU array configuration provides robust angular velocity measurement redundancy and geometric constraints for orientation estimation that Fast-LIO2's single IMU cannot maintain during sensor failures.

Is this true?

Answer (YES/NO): NO